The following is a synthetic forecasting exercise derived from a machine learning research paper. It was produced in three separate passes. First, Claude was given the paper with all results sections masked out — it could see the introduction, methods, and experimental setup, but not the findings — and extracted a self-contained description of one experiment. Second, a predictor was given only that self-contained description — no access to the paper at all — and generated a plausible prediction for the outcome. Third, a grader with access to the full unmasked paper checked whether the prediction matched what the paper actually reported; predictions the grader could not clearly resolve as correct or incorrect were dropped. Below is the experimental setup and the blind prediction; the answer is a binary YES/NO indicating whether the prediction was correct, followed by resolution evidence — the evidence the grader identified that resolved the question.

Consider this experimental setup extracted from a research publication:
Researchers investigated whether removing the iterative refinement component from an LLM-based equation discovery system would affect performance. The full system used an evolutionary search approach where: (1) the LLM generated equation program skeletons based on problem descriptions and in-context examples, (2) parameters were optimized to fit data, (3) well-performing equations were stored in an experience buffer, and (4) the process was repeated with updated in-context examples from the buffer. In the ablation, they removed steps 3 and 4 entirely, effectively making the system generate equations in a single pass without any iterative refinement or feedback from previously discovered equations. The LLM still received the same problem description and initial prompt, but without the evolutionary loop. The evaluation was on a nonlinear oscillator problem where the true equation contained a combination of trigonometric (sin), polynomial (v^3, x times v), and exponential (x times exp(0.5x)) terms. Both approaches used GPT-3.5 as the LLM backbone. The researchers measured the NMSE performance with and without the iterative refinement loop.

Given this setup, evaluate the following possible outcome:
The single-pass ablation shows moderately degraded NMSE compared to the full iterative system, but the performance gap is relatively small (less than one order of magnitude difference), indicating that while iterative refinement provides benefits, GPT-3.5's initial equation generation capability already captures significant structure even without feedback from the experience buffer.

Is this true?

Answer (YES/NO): NO